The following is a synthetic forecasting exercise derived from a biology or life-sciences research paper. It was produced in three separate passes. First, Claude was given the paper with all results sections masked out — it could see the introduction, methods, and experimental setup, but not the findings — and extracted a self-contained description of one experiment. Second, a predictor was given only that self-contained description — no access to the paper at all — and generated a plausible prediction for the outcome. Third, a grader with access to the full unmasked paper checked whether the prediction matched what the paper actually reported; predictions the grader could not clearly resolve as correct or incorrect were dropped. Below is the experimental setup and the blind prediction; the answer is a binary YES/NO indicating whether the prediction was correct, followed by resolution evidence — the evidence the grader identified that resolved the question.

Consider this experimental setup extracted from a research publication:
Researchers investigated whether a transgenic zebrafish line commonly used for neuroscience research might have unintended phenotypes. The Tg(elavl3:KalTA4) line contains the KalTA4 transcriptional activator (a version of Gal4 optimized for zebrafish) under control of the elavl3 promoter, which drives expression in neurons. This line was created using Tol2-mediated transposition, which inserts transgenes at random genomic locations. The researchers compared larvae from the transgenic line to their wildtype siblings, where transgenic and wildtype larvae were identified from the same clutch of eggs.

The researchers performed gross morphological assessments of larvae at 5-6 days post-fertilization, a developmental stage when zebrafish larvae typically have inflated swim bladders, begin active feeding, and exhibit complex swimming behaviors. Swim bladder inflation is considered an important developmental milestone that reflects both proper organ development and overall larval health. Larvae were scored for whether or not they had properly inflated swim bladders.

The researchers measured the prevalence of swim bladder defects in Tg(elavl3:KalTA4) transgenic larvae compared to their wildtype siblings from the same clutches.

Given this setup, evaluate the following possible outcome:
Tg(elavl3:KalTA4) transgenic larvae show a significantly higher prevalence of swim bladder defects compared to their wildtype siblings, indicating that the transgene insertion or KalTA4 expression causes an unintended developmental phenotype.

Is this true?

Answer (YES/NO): YES